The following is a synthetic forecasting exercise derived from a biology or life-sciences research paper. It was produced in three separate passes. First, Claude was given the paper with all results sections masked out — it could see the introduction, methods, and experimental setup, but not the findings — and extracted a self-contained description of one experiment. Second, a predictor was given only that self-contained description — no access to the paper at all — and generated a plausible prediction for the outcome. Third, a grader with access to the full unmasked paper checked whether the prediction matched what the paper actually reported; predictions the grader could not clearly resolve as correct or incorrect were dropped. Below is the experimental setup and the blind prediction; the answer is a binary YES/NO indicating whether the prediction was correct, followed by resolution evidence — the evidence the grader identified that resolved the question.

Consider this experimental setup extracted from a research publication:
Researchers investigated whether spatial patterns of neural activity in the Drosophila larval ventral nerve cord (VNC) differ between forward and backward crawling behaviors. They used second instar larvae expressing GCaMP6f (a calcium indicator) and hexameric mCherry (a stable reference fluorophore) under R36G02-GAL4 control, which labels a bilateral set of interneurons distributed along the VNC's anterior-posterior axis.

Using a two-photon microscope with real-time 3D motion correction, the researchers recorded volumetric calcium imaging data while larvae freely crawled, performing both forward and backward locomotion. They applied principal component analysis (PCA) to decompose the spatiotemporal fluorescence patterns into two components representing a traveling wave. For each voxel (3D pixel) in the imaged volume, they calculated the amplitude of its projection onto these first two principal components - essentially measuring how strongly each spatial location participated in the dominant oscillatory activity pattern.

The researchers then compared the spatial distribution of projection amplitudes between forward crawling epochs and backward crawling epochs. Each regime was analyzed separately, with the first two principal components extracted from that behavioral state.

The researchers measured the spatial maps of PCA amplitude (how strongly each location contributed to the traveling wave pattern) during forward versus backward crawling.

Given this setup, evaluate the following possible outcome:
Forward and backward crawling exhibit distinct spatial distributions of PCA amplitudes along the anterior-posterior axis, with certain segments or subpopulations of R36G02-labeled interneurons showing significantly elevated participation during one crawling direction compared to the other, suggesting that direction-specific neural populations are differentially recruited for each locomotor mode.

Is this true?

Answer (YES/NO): YES